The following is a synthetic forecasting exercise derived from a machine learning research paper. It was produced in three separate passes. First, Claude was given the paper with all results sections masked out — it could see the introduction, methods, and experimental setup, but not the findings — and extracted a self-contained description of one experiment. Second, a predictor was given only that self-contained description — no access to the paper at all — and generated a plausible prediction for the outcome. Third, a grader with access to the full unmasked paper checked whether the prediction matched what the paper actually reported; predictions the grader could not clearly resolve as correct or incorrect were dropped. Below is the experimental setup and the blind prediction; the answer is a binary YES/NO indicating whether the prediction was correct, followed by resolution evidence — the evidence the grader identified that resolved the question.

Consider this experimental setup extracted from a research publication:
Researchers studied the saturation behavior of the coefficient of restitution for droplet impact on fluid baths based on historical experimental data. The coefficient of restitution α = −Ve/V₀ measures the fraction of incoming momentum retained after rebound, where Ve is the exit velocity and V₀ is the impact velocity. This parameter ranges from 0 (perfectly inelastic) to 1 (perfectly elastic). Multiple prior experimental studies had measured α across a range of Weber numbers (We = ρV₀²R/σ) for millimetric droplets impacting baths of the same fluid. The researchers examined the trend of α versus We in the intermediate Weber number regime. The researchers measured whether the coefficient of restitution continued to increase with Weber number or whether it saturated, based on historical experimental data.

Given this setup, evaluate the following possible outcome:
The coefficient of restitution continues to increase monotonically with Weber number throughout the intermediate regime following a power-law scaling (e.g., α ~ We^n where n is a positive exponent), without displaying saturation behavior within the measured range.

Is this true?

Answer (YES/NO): NO